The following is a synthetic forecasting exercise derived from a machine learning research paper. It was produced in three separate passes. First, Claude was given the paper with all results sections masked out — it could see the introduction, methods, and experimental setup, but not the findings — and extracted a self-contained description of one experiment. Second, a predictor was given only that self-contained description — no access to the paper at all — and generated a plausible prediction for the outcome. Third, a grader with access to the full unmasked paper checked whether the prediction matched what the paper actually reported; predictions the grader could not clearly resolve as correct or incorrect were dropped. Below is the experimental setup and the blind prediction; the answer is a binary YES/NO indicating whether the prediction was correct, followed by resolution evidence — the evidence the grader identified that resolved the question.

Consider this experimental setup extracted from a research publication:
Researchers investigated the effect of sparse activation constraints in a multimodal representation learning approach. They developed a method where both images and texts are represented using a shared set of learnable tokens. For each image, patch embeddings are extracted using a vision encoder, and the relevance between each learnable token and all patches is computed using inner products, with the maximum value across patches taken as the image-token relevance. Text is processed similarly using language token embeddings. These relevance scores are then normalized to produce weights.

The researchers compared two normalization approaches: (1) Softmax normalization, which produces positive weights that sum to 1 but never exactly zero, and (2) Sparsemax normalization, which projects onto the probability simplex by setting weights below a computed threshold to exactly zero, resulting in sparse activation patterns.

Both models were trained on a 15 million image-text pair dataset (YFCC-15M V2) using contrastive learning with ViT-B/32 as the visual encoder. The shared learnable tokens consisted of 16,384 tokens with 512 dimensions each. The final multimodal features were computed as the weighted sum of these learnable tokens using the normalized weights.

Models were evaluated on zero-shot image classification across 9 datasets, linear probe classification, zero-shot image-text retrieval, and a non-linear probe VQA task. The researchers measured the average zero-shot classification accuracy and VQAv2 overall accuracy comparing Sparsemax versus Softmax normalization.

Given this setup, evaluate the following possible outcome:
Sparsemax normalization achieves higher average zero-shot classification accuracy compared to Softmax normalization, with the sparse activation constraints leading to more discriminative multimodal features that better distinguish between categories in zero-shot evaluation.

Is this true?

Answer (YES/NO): YES